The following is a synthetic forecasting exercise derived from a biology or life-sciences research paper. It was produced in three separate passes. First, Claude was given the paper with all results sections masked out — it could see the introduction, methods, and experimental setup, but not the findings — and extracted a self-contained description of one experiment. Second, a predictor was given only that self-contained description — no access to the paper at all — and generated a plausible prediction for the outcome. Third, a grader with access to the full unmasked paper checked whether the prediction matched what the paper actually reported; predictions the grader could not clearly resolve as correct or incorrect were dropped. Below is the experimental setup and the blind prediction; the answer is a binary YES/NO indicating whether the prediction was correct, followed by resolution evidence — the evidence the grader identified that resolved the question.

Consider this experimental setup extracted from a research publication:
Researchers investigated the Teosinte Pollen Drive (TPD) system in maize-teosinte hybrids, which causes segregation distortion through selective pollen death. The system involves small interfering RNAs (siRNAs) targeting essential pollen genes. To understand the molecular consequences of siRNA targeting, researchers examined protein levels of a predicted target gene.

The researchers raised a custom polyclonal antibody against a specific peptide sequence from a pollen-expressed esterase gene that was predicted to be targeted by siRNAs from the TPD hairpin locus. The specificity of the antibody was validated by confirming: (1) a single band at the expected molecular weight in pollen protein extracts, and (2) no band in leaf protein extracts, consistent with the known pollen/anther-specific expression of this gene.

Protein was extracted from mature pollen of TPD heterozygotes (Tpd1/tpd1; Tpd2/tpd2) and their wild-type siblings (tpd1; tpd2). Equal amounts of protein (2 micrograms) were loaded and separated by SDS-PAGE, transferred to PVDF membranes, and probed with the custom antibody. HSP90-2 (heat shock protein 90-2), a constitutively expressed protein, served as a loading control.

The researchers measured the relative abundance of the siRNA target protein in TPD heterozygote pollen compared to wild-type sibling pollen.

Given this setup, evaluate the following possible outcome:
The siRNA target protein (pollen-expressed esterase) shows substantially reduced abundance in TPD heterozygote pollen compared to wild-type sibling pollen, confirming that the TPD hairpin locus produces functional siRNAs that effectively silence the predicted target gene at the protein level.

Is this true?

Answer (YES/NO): YES